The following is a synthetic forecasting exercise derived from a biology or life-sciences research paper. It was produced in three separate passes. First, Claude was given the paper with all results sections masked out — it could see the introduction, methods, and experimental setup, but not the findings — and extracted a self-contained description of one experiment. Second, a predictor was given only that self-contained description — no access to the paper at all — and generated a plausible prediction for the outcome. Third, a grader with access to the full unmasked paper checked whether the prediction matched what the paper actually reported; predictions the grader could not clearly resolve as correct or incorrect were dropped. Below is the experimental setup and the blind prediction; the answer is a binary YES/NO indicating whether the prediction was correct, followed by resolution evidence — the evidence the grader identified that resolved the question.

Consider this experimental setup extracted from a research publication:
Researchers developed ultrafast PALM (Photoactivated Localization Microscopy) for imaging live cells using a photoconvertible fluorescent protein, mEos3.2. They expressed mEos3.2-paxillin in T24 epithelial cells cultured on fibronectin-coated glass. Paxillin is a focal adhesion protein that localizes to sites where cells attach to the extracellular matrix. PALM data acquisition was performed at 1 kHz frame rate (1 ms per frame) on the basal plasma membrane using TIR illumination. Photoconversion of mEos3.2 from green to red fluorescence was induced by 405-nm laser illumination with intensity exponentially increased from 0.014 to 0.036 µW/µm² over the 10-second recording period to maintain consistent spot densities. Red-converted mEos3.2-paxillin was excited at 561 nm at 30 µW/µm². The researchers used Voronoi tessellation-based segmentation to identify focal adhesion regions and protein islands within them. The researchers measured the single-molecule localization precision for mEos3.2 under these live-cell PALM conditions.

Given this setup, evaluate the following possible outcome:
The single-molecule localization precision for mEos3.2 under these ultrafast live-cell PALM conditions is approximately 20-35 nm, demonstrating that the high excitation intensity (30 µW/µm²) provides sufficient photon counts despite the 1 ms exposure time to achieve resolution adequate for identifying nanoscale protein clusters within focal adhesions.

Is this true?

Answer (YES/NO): YES